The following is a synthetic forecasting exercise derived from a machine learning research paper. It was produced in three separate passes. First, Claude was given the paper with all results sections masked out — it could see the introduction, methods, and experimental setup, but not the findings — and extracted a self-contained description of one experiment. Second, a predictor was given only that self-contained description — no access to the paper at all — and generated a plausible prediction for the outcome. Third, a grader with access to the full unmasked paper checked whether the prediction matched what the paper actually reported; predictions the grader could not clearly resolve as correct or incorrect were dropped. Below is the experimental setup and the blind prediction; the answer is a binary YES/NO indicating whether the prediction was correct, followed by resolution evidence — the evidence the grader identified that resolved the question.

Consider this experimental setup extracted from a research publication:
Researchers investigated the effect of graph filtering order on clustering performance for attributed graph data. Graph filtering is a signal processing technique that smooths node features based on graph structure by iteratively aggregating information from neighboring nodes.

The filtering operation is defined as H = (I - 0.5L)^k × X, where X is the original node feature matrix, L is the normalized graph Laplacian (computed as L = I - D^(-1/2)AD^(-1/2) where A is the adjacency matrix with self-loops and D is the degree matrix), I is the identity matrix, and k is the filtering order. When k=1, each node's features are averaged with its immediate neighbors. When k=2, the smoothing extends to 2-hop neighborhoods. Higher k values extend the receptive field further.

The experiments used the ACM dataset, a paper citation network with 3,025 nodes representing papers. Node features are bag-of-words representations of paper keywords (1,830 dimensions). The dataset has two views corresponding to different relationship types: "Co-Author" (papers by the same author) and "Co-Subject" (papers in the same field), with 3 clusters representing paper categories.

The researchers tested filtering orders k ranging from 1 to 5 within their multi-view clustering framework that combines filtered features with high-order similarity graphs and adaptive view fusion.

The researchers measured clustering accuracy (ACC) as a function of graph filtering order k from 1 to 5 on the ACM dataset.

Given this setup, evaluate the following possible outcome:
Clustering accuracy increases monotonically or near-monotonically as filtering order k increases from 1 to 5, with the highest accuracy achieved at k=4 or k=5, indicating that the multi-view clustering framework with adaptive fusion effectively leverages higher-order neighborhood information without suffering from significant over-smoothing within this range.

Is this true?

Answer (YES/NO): NO